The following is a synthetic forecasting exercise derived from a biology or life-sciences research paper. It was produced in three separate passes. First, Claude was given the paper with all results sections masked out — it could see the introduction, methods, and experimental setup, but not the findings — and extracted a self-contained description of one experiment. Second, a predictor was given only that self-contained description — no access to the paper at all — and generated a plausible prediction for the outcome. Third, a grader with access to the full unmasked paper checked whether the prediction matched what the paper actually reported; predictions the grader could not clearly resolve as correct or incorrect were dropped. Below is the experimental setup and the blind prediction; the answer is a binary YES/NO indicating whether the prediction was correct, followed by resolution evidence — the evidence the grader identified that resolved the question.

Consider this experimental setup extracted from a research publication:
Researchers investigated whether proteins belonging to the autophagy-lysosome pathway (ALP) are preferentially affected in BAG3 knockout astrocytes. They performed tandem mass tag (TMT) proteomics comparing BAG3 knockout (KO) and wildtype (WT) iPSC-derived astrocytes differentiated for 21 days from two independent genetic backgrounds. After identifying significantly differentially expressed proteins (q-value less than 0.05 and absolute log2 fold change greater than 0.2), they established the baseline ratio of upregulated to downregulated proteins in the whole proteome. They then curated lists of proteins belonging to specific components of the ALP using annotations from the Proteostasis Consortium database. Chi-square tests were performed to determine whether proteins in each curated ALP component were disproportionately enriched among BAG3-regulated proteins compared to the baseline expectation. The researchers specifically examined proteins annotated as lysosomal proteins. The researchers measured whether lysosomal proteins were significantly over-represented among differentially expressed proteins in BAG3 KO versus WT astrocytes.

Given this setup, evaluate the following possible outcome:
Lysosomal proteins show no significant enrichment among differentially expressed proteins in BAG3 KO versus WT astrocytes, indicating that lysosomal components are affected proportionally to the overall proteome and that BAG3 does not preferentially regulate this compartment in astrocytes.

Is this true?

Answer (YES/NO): NO